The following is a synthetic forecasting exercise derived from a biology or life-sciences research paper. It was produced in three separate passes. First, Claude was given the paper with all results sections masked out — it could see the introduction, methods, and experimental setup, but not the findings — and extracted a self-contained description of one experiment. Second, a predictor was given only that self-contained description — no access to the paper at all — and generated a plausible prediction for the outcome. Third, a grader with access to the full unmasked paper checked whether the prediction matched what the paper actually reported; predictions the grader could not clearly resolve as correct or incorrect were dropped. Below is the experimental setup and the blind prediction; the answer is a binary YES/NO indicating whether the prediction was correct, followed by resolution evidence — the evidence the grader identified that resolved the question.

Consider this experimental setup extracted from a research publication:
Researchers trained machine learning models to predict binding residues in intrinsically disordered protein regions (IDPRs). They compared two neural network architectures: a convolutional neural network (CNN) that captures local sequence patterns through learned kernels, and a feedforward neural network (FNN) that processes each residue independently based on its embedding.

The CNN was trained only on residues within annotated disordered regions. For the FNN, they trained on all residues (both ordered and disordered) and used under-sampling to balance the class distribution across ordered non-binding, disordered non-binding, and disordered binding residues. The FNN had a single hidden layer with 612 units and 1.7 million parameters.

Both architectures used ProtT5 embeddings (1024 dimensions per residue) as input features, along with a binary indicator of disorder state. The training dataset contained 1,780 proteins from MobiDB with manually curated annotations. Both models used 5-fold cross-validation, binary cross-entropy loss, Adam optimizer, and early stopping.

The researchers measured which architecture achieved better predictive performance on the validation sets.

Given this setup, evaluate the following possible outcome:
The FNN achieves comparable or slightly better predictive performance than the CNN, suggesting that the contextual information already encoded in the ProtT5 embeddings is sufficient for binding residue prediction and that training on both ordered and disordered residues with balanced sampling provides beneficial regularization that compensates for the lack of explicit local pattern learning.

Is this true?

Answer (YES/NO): YES